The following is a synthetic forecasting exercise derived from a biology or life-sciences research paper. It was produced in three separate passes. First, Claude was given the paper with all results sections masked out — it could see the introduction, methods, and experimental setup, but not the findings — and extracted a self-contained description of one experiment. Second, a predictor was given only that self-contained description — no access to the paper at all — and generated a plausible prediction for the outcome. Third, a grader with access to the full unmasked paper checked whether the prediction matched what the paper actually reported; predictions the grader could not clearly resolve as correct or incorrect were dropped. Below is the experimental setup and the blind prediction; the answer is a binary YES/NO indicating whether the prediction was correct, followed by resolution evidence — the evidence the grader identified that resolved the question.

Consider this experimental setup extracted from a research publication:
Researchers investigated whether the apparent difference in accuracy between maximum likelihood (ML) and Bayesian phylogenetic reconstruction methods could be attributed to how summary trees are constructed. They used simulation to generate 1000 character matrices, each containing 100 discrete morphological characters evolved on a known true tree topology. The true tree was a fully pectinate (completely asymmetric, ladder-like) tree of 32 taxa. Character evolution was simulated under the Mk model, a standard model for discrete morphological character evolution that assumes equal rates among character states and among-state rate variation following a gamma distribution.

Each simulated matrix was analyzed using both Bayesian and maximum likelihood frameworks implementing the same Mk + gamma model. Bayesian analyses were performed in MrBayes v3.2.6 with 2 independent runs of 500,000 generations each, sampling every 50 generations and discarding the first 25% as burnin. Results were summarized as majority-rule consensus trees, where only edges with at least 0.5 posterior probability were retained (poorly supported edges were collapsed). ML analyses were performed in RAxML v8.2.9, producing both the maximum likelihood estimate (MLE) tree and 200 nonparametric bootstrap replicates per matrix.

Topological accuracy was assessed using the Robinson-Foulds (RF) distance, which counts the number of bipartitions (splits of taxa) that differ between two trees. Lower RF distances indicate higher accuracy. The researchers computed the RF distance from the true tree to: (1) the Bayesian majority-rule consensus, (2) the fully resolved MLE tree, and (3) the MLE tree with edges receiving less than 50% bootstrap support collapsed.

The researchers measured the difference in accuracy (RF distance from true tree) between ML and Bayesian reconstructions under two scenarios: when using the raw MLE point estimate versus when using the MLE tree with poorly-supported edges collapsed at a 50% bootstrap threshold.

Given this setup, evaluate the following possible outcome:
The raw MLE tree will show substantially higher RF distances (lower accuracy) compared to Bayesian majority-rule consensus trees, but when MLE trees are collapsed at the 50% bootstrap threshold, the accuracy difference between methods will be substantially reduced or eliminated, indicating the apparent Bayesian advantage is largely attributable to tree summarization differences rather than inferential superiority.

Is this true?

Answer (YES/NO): YES